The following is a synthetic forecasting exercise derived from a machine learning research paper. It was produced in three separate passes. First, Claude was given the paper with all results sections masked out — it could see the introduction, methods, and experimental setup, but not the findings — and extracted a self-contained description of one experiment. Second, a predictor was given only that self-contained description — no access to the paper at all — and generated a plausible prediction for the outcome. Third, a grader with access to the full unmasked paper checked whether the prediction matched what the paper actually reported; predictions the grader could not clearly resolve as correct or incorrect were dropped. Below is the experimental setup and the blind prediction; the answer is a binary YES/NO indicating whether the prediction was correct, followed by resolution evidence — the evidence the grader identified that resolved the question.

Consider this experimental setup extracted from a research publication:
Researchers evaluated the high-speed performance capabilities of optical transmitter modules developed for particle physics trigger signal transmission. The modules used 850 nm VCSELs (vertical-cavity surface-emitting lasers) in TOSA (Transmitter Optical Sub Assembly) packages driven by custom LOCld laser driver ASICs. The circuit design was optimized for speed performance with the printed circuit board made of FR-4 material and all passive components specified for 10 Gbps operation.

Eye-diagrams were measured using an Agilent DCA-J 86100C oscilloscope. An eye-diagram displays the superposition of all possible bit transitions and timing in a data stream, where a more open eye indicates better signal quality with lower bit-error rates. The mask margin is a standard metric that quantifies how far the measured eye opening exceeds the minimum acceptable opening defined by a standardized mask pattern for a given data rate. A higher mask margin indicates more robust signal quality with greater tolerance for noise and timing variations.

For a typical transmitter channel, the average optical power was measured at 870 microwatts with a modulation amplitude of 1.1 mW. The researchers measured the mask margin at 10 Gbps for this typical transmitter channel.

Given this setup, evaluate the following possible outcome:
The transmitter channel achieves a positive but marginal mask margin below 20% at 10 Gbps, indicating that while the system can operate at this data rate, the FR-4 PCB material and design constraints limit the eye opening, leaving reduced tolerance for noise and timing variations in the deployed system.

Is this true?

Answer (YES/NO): YES